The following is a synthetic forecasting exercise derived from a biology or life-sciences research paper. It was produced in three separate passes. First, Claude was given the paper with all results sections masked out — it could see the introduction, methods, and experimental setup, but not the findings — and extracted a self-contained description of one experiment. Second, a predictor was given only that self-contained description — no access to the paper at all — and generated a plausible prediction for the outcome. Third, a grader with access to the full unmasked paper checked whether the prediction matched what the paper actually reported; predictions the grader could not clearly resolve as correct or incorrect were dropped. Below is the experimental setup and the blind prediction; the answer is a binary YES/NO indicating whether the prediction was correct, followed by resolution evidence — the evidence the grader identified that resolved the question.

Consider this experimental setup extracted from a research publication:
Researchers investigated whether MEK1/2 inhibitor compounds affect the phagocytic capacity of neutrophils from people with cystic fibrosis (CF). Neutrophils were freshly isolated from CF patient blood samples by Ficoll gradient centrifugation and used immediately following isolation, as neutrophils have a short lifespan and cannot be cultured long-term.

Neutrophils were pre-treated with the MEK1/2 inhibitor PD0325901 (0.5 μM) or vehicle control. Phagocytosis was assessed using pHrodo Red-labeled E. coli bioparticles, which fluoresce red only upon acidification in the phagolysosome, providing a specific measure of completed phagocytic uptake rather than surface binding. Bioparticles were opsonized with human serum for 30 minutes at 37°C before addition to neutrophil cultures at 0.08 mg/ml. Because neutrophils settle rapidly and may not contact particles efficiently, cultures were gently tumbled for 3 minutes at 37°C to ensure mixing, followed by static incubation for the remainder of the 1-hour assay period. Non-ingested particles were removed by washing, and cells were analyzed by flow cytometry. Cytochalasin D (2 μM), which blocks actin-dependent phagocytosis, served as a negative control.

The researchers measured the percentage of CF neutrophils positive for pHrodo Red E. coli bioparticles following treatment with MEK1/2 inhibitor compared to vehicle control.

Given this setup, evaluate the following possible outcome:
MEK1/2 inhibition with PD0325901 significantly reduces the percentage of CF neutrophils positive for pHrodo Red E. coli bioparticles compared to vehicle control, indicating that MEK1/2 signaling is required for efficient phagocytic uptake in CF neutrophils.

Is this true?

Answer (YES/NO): NO